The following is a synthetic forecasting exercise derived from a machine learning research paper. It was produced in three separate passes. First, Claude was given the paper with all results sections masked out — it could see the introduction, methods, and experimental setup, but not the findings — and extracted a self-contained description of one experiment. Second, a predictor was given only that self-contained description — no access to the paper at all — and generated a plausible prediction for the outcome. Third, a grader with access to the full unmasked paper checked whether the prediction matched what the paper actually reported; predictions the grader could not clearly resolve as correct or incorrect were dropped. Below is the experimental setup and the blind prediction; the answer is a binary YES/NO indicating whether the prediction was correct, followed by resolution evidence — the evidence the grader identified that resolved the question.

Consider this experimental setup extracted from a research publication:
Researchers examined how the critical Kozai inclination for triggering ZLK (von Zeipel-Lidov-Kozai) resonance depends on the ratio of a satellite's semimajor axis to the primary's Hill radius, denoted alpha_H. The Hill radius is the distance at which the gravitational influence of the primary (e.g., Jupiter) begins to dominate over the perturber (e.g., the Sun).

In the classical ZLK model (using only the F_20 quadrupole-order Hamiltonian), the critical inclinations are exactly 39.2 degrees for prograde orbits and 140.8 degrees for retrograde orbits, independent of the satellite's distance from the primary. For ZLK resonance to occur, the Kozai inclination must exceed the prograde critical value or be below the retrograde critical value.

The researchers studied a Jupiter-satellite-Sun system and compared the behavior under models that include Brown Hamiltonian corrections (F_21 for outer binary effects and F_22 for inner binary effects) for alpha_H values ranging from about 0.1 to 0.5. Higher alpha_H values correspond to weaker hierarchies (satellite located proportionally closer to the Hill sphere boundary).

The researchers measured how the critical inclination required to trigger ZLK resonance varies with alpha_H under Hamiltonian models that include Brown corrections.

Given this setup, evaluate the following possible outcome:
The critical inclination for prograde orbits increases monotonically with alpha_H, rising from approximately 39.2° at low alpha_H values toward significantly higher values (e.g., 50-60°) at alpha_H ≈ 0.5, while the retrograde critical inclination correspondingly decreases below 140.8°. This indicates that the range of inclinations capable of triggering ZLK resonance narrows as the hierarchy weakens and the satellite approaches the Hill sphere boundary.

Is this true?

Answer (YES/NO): NO